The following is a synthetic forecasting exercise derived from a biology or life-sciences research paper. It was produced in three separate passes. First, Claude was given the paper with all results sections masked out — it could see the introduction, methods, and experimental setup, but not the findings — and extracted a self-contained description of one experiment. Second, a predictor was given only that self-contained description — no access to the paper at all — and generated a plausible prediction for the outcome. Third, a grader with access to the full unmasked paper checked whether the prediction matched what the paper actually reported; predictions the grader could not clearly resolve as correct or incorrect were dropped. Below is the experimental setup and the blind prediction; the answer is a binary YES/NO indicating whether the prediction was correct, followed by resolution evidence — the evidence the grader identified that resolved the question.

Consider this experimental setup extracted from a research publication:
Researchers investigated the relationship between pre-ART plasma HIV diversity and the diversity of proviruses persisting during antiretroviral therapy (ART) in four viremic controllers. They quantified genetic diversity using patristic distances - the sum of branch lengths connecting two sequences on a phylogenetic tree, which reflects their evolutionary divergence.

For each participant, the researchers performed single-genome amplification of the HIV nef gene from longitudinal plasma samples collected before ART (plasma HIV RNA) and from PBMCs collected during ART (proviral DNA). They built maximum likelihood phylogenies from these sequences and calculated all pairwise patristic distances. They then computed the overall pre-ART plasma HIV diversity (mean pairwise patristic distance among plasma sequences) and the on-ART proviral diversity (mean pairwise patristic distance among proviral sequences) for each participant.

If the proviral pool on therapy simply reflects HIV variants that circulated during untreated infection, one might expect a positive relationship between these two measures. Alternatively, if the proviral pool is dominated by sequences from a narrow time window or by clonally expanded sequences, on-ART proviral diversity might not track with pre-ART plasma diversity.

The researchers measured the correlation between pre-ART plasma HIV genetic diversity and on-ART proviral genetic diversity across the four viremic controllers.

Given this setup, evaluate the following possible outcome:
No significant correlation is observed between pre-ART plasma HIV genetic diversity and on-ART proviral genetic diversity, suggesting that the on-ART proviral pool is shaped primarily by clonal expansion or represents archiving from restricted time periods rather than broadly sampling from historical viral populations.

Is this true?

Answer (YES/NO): NO